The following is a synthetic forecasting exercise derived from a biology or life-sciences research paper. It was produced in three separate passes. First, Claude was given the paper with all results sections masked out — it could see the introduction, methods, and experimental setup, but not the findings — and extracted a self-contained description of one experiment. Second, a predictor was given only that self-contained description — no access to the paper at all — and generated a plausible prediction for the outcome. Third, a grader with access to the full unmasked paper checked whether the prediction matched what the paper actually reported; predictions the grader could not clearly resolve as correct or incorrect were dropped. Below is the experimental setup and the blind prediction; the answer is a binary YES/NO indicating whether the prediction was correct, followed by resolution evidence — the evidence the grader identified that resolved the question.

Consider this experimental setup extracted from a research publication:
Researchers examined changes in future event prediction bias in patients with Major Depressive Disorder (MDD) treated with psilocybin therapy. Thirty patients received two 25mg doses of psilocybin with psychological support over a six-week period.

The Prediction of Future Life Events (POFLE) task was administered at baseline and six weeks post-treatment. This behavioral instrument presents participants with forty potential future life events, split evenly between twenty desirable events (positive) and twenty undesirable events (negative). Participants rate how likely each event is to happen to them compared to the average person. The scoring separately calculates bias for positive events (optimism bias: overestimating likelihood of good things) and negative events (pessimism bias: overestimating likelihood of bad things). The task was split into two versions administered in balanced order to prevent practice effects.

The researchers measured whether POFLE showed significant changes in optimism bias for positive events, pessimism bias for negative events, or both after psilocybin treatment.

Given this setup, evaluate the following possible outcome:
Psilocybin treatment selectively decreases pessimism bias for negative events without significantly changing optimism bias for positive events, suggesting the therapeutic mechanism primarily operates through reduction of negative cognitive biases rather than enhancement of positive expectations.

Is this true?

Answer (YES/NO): NO